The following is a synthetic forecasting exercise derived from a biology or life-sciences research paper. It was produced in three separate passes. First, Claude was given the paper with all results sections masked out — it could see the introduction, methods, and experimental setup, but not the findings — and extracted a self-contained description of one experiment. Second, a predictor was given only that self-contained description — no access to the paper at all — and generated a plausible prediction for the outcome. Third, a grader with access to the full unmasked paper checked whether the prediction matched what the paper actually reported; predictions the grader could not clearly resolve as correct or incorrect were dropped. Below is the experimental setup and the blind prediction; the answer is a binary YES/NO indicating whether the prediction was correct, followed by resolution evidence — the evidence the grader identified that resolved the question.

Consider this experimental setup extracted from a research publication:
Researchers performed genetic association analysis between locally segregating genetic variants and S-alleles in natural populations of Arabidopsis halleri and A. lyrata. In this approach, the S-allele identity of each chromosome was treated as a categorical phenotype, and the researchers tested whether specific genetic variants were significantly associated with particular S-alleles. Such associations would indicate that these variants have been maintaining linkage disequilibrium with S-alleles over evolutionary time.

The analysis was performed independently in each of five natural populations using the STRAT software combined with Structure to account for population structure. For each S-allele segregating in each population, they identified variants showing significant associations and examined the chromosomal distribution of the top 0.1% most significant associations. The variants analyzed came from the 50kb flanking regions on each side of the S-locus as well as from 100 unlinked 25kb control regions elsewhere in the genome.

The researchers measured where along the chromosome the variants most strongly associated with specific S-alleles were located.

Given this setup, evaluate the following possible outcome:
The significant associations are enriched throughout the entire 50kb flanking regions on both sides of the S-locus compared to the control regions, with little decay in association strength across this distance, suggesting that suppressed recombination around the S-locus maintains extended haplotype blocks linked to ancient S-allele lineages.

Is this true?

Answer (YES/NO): NO